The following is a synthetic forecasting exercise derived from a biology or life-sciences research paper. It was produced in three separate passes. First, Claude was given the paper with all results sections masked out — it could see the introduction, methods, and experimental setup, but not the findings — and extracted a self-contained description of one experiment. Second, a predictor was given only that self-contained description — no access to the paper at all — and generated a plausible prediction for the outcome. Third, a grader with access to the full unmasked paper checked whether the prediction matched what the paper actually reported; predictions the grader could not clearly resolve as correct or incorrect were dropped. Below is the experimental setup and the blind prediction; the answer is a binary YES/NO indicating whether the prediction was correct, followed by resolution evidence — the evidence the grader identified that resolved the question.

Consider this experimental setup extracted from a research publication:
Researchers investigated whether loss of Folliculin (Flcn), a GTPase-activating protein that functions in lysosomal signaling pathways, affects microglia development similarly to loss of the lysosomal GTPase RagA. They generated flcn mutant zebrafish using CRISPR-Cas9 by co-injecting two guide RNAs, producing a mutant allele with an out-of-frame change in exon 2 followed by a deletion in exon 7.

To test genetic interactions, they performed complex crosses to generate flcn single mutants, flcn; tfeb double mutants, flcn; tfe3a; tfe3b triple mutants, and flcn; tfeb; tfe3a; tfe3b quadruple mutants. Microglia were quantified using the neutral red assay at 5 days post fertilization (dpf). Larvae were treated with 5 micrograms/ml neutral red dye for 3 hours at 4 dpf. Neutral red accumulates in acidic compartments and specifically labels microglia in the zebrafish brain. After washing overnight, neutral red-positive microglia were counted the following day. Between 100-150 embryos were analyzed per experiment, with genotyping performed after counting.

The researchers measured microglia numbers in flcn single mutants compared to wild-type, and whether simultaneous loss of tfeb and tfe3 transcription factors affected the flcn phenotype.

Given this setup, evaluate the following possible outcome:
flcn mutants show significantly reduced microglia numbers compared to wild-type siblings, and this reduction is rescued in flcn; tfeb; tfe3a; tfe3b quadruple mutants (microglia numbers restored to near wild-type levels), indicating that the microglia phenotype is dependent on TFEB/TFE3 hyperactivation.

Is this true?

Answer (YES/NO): NO